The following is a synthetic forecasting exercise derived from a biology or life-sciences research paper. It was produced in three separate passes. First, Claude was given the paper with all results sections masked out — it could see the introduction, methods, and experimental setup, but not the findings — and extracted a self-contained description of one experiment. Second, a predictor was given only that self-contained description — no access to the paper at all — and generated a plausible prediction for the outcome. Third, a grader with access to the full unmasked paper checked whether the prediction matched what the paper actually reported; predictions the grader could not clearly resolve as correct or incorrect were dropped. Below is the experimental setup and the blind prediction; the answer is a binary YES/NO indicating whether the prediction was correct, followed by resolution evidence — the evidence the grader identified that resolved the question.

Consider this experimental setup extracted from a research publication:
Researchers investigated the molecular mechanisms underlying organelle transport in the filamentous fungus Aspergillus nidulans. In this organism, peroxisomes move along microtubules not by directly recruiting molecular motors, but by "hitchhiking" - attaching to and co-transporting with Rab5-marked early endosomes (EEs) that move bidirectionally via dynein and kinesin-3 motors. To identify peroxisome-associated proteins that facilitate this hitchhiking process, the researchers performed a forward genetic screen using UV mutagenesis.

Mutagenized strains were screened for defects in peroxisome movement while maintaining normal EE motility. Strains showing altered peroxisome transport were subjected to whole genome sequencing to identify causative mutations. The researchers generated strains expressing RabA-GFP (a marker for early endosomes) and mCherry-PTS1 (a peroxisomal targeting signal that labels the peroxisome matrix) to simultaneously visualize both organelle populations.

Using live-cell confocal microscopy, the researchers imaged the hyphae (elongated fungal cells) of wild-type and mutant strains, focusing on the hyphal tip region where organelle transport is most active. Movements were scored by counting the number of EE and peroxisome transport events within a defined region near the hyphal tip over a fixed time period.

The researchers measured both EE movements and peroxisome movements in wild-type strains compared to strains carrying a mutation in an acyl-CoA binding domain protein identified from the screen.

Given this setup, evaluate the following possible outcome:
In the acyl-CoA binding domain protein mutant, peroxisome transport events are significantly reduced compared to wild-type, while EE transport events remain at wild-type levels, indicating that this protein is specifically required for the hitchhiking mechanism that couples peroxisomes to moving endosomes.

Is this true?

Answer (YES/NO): YES